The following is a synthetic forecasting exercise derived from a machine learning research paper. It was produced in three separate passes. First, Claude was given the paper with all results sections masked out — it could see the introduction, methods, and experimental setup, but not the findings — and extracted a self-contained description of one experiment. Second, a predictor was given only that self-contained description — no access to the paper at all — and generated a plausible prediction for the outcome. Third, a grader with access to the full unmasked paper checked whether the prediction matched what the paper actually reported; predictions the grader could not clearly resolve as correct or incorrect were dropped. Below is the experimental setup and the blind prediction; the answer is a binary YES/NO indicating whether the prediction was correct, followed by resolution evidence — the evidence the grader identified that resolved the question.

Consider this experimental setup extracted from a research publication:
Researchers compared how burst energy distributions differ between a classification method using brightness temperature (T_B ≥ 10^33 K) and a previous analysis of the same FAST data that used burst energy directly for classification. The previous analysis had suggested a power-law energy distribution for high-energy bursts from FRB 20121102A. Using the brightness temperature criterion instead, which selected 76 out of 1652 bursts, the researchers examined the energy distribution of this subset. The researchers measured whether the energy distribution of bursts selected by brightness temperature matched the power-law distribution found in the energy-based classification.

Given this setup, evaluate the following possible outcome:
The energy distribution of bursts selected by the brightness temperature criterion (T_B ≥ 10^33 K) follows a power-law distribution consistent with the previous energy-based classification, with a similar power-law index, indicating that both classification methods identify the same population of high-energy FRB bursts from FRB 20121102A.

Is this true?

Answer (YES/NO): NO